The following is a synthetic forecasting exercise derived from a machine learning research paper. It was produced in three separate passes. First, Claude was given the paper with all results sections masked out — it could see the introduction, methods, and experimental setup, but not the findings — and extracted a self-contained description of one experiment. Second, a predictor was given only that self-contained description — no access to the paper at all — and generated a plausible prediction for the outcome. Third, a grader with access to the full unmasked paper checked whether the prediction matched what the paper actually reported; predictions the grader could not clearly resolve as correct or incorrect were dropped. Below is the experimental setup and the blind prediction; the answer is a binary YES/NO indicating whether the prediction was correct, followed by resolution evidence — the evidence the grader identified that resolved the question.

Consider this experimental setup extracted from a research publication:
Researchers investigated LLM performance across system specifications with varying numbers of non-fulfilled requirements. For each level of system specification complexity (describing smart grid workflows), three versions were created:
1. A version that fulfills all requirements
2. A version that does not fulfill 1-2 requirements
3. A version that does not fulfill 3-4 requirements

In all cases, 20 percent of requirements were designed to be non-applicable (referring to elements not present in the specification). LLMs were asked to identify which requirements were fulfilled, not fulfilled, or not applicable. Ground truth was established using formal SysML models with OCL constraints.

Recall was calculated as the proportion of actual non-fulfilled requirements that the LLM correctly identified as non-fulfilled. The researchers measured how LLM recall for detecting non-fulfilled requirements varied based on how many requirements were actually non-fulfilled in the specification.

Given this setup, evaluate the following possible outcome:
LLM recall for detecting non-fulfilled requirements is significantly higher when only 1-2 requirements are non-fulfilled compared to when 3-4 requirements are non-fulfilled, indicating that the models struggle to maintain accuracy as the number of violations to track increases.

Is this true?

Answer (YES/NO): NO